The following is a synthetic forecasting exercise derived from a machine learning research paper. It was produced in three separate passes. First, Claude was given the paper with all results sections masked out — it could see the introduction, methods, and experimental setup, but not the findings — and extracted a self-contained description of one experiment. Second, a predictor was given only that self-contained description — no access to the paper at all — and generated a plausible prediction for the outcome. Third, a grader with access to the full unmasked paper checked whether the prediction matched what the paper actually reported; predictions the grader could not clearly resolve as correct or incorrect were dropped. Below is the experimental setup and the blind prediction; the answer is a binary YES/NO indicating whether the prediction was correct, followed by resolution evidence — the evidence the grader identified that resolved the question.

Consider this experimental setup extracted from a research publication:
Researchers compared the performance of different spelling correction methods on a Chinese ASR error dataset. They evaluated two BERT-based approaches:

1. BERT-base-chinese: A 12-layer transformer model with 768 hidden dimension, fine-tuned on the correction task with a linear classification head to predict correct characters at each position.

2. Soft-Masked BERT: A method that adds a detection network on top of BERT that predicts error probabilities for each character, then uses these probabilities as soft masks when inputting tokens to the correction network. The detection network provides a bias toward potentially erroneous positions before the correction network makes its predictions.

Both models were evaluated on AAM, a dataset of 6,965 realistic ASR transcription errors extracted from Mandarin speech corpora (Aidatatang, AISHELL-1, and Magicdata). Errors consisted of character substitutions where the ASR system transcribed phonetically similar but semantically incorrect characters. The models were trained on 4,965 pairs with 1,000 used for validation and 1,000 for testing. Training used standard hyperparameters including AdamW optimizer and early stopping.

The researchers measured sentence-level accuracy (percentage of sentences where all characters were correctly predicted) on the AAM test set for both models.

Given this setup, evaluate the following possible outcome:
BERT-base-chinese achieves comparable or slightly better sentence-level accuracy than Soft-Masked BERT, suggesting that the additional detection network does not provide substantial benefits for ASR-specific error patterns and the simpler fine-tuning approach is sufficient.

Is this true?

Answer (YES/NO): NO